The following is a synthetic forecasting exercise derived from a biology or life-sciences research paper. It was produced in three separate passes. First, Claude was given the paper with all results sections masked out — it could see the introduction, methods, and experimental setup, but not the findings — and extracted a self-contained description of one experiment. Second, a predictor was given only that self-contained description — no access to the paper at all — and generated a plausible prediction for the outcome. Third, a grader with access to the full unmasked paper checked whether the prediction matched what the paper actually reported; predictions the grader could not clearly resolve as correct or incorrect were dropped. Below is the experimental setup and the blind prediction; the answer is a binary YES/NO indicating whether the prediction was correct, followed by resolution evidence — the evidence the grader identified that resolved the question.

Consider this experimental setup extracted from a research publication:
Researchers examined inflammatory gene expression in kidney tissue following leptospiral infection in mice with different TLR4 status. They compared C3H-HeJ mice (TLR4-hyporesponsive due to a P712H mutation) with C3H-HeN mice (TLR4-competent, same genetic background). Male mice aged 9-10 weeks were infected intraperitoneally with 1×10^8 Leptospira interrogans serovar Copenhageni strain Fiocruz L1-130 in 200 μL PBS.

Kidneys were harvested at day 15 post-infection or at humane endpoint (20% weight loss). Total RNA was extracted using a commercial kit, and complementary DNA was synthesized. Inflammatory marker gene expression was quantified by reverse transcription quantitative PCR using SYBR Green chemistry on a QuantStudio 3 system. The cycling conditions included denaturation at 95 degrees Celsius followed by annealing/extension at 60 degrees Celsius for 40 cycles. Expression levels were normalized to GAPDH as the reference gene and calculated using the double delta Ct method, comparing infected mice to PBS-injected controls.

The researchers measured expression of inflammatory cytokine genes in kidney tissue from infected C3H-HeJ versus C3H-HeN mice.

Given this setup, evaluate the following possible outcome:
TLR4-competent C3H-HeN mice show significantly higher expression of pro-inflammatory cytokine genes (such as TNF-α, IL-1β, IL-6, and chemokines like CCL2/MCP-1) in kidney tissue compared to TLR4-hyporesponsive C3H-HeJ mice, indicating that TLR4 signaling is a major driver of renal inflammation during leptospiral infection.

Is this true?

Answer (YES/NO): NO